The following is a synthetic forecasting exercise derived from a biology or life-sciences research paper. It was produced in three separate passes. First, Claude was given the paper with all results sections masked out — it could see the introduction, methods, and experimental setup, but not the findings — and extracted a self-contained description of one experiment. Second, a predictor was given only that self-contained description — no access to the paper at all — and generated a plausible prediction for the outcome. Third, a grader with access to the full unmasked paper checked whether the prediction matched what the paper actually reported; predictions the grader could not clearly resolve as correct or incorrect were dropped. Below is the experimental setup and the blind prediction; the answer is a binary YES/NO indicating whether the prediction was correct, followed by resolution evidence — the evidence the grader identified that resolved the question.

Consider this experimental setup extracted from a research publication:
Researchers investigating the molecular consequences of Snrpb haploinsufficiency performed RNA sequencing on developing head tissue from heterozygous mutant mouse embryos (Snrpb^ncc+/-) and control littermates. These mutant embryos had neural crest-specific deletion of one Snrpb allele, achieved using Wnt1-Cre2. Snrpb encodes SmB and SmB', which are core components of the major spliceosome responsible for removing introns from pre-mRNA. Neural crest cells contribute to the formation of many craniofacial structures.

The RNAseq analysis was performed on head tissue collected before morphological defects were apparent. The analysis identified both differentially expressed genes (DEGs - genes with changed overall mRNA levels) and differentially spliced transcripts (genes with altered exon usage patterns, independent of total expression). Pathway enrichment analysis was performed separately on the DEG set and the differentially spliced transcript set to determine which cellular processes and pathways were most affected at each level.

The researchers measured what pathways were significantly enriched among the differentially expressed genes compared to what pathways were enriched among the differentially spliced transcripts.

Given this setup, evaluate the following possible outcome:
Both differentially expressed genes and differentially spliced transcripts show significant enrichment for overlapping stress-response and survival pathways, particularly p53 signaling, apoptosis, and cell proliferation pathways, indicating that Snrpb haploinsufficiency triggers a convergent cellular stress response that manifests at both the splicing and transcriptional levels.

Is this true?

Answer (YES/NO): NO